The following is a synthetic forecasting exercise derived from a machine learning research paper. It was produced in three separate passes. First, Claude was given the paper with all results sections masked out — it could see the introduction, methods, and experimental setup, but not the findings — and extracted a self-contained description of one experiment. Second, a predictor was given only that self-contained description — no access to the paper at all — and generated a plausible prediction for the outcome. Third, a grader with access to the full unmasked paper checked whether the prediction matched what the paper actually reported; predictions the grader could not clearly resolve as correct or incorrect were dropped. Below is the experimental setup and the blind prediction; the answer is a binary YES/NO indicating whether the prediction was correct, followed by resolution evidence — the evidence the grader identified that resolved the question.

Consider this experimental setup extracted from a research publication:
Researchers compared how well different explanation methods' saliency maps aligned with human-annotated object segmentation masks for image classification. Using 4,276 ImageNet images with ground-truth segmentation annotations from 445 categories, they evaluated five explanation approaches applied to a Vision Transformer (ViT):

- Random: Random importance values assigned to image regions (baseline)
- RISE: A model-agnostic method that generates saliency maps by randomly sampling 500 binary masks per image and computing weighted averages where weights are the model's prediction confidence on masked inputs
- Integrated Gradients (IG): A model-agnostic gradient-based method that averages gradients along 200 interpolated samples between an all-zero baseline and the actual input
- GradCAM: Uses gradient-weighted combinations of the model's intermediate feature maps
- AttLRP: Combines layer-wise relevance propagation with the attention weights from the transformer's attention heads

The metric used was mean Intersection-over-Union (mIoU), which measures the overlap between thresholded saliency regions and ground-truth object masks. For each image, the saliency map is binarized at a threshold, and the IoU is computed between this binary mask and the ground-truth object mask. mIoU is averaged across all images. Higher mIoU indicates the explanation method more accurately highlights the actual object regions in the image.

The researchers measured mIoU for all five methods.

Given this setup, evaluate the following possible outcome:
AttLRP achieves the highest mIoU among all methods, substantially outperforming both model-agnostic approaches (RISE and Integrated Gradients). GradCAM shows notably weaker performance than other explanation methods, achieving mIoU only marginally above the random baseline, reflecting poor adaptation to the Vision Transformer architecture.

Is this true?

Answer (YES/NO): NO